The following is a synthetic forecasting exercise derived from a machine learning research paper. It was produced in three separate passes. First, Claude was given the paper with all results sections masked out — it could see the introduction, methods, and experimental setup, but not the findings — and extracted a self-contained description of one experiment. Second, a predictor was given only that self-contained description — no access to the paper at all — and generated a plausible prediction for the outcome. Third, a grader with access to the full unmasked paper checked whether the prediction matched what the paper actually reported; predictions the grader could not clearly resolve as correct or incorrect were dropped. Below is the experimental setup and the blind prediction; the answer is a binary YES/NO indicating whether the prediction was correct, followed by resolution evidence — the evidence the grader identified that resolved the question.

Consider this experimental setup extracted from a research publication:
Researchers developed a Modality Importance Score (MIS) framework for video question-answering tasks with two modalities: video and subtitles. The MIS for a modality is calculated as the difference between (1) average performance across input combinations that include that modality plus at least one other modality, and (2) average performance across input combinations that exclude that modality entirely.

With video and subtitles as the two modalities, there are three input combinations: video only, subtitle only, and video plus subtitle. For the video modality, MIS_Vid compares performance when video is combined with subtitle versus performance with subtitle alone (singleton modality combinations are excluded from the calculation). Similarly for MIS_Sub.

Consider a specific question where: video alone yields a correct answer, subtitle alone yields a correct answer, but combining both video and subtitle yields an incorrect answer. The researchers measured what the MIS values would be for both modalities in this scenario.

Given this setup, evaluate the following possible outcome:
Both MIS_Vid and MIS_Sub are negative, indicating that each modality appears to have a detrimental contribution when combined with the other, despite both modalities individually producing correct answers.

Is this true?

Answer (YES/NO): YES